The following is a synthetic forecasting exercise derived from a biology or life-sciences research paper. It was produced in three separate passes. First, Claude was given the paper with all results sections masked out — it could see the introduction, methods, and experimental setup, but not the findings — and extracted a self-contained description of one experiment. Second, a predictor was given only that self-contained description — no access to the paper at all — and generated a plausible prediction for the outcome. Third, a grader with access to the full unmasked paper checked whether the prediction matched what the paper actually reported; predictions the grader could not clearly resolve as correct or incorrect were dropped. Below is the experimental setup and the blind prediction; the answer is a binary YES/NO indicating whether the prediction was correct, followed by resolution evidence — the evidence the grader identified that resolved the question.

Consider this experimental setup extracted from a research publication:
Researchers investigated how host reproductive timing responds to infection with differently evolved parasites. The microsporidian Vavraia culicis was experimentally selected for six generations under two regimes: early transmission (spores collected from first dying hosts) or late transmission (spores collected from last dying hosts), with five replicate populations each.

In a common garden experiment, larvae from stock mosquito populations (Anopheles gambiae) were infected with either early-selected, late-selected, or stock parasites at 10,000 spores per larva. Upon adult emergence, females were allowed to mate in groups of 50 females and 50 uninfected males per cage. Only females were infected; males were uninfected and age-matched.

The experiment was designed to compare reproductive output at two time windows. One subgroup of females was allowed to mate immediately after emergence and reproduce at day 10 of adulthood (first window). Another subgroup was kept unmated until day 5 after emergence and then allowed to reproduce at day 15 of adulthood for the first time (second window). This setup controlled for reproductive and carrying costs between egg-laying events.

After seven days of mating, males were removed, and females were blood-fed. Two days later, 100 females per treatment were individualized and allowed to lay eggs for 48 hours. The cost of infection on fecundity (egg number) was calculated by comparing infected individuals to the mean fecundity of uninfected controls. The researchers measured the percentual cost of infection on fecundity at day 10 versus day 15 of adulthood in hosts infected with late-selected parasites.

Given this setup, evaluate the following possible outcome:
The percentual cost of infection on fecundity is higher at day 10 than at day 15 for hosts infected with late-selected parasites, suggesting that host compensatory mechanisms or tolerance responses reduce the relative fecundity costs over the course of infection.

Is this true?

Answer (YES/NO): NO